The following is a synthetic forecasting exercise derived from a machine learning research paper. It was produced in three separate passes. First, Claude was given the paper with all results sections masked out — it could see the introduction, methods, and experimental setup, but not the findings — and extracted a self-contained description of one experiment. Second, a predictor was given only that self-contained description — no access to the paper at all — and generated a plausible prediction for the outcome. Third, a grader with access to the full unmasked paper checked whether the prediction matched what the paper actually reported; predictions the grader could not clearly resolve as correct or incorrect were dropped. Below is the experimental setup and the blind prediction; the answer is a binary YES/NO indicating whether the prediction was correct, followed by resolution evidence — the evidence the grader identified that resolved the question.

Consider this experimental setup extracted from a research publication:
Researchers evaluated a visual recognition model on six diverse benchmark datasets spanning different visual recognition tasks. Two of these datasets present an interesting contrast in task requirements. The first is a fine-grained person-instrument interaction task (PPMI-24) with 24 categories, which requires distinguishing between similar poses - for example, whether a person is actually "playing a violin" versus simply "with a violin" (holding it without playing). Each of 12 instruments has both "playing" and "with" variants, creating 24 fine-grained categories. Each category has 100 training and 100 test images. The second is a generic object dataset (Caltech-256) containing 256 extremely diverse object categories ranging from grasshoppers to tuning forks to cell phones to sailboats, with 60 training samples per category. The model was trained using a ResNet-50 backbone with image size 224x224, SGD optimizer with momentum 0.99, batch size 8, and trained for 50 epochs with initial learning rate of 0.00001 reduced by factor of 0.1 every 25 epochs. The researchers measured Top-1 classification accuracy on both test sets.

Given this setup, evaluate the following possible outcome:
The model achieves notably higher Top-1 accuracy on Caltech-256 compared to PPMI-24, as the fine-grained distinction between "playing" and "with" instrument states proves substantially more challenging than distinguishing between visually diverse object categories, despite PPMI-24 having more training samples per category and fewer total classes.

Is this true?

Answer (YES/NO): NO